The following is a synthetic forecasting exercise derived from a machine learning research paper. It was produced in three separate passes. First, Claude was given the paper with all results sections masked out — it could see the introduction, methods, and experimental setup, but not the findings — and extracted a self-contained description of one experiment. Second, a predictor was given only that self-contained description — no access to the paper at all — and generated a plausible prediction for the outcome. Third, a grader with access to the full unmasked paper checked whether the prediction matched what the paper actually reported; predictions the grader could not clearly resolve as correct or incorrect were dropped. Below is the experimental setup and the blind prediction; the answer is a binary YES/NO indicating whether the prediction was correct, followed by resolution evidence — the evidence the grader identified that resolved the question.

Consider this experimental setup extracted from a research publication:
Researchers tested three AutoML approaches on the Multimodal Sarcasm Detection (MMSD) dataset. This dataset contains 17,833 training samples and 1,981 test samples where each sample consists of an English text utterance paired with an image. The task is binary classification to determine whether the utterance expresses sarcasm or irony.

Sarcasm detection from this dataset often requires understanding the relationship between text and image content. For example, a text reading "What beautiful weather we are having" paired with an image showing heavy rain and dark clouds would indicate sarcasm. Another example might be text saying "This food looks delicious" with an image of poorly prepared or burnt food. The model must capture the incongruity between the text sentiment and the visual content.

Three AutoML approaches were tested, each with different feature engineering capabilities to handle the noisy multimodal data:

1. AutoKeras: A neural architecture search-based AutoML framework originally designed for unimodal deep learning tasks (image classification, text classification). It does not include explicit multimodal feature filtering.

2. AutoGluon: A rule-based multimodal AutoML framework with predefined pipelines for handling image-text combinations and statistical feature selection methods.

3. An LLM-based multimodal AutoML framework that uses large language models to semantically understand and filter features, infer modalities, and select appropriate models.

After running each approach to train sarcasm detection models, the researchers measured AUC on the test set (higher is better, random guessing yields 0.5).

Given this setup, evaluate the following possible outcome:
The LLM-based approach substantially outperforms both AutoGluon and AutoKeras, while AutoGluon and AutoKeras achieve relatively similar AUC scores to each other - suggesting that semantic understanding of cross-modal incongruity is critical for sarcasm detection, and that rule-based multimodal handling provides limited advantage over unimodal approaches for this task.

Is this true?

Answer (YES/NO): NO